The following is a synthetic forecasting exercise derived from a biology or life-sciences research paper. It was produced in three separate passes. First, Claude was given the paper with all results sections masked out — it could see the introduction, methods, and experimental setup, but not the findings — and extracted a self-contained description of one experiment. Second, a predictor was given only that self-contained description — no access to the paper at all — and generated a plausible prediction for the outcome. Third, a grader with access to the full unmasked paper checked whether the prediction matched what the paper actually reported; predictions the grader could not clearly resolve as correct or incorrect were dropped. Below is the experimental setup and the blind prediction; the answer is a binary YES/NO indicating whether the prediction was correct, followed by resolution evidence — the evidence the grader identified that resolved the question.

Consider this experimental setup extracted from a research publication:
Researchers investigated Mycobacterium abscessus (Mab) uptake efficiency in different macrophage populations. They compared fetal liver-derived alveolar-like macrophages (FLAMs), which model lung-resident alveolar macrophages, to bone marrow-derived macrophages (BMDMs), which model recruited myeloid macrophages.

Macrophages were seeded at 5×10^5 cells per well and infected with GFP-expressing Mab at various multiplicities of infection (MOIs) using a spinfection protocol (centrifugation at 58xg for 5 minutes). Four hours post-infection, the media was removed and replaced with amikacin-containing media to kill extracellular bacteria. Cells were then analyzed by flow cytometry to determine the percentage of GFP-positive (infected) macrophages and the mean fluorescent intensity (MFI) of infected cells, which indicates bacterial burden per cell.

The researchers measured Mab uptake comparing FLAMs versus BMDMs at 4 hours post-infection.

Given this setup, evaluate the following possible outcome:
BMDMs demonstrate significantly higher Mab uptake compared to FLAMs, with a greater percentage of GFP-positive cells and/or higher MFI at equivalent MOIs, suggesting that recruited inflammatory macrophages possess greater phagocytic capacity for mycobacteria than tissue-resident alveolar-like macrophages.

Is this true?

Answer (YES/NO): NO